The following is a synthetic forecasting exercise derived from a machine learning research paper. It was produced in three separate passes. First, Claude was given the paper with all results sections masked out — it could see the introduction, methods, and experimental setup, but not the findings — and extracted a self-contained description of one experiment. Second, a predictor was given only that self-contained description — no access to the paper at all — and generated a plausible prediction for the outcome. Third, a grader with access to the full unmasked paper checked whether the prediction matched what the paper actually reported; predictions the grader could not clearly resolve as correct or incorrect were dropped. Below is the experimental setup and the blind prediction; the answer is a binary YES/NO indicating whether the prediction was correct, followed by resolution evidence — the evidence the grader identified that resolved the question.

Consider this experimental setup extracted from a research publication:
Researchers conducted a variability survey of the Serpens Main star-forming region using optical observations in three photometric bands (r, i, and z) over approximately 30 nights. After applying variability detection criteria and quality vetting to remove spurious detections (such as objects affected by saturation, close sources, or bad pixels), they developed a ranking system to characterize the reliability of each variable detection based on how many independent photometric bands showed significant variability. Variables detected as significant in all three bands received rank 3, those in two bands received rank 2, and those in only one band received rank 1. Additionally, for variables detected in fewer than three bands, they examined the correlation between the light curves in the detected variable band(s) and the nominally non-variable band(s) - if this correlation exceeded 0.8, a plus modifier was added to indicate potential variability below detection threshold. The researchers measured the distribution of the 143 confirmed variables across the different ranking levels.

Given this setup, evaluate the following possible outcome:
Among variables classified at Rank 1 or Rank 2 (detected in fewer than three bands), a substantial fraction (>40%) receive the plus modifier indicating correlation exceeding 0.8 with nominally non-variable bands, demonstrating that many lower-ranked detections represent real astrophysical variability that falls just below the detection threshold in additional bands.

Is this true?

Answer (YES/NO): YES